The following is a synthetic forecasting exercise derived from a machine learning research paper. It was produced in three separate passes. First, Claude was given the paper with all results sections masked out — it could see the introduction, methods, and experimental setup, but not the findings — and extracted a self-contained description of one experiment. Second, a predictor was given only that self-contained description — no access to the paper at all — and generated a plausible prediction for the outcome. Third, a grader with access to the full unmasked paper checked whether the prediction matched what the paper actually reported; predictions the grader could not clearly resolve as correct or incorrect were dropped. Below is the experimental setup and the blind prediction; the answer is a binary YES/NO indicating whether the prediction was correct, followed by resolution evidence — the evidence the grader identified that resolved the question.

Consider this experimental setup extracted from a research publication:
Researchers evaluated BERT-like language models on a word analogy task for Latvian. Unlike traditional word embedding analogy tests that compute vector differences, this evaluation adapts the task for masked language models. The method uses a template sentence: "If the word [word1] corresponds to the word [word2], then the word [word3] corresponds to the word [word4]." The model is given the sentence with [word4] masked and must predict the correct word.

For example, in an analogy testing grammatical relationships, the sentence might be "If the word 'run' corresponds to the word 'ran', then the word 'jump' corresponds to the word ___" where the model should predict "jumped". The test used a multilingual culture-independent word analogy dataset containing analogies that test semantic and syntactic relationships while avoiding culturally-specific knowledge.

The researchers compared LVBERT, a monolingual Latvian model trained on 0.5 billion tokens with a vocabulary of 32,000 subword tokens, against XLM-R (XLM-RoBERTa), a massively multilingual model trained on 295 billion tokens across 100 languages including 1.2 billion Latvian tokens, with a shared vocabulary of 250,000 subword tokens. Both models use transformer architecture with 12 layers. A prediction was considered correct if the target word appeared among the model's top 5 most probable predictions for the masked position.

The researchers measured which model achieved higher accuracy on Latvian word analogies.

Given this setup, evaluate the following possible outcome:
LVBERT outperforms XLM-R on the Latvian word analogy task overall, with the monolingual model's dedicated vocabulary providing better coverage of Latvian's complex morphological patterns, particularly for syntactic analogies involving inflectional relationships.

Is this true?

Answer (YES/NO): NO